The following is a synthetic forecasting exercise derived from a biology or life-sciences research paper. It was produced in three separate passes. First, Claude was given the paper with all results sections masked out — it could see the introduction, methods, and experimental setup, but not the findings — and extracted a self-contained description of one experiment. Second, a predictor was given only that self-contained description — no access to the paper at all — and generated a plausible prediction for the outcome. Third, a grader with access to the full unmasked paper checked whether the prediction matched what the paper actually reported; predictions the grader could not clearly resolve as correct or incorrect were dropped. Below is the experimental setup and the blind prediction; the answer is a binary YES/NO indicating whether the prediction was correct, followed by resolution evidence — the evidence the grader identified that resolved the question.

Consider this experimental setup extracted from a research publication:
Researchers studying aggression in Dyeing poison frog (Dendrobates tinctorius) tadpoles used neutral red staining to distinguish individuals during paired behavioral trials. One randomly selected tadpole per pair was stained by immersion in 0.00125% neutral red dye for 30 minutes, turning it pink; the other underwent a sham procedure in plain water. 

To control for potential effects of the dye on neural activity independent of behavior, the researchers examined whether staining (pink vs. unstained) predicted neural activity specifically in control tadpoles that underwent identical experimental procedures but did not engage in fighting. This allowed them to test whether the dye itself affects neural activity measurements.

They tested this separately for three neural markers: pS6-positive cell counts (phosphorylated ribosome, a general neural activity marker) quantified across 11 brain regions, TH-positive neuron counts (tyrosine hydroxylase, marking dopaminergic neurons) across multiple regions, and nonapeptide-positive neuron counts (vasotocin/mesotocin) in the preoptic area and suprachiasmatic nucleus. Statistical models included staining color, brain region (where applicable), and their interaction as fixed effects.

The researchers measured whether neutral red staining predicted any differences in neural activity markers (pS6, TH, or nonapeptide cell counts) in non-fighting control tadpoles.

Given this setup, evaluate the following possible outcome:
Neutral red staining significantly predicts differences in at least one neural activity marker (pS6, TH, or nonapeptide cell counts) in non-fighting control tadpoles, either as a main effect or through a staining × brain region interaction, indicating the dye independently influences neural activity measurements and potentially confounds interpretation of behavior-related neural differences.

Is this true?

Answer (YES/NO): NO